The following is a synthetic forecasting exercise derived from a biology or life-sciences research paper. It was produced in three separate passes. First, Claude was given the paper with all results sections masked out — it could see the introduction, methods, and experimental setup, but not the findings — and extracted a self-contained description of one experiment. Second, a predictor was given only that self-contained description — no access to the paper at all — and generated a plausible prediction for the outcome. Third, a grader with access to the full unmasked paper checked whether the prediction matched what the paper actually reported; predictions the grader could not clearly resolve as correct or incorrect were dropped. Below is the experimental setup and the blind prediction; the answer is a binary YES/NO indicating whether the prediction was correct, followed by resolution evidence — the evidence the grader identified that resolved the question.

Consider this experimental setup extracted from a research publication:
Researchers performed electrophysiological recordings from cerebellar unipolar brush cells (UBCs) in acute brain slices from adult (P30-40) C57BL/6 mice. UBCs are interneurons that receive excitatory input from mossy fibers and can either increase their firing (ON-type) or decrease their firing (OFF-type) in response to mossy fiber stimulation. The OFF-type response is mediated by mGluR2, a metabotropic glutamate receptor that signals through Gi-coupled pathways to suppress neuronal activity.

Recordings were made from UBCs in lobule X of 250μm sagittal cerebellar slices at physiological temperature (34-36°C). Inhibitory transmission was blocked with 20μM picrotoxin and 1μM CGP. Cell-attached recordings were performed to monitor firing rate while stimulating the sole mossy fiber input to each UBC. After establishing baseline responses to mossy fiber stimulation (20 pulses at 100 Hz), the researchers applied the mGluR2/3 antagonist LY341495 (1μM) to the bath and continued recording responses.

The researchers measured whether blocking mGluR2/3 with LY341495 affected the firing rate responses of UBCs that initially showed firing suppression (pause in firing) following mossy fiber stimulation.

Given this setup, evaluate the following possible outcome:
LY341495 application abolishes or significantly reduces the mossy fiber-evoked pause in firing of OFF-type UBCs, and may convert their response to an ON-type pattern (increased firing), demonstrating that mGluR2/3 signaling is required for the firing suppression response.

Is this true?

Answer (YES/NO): YES